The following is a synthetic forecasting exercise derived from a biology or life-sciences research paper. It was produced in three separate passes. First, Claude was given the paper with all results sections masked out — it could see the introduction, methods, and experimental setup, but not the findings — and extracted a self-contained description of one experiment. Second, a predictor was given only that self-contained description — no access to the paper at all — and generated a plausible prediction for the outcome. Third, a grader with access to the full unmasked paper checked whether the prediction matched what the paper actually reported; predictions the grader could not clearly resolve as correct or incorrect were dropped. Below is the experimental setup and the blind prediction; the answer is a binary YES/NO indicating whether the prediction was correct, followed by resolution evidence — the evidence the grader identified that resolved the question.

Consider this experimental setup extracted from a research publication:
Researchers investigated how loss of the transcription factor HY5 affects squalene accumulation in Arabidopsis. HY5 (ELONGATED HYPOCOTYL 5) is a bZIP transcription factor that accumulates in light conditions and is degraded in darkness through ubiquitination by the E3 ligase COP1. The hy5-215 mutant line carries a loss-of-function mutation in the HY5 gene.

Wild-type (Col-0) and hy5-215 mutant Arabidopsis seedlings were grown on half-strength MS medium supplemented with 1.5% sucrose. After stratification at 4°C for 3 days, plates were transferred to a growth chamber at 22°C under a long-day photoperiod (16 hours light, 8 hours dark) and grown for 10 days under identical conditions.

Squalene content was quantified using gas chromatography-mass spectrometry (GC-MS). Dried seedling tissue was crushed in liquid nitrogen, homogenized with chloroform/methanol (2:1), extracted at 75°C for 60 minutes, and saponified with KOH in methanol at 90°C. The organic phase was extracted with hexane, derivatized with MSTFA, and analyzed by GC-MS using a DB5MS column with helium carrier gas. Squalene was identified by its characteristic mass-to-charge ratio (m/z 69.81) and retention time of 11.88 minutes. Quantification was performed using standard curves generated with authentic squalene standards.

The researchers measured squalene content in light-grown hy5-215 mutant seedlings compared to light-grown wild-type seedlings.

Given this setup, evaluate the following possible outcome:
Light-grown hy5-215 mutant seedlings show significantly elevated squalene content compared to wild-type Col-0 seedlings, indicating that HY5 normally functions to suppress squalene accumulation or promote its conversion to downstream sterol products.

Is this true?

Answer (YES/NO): YES